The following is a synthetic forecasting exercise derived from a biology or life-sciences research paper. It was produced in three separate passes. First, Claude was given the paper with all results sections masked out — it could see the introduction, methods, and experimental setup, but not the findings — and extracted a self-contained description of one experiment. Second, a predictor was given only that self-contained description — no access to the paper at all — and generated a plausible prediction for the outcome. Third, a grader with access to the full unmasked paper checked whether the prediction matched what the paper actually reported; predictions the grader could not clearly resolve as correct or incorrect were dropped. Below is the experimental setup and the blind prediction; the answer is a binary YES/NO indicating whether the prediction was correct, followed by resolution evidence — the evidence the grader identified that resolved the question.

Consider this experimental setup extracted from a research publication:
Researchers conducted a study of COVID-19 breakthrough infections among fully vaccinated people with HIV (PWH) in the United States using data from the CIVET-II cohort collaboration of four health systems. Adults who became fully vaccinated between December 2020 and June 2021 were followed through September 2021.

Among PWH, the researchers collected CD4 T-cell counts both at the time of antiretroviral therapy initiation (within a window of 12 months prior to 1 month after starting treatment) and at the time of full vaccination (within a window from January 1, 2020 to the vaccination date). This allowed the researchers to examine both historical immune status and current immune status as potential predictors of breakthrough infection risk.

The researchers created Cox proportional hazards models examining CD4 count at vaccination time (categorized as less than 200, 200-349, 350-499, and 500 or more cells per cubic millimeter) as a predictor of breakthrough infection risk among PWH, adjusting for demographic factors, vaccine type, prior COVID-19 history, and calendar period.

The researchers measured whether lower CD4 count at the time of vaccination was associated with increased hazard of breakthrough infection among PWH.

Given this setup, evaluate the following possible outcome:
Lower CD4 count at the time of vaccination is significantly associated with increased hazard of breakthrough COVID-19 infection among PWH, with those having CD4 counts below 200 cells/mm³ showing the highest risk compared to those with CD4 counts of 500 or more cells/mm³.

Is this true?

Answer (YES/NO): NO